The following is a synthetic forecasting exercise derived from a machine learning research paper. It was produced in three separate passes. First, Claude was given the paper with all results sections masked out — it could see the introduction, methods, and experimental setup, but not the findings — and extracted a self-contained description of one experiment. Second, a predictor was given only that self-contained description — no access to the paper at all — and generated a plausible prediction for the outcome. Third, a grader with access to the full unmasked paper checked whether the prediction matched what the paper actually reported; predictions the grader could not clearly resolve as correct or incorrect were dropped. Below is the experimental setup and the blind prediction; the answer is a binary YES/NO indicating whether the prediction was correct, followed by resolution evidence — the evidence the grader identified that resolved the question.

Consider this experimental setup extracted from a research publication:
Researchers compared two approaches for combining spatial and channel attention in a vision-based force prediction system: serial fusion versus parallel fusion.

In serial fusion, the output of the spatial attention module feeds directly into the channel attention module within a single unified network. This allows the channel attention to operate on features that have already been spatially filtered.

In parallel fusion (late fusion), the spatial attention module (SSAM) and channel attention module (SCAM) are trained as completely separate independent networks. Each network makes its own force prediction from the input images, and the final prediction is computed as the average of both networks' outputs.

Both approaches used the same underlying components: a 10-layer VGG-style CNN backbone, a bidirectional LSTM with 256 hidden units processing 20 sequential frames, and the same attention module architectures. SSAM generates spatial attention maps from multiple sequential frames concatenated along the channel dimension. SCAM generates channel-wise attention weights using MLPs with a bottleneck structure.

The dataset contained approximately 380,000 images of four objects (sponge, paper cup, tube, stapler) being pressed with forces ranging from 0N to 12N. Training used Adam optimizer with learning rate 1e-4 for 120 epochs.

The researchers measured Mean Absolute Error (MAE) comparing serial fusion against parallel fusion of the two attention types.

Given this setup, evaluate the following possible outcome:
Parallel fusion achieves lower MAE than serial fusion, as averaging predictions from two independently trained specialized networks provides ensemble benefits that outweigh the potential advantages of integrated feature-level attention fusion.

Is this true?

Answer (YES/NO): YES